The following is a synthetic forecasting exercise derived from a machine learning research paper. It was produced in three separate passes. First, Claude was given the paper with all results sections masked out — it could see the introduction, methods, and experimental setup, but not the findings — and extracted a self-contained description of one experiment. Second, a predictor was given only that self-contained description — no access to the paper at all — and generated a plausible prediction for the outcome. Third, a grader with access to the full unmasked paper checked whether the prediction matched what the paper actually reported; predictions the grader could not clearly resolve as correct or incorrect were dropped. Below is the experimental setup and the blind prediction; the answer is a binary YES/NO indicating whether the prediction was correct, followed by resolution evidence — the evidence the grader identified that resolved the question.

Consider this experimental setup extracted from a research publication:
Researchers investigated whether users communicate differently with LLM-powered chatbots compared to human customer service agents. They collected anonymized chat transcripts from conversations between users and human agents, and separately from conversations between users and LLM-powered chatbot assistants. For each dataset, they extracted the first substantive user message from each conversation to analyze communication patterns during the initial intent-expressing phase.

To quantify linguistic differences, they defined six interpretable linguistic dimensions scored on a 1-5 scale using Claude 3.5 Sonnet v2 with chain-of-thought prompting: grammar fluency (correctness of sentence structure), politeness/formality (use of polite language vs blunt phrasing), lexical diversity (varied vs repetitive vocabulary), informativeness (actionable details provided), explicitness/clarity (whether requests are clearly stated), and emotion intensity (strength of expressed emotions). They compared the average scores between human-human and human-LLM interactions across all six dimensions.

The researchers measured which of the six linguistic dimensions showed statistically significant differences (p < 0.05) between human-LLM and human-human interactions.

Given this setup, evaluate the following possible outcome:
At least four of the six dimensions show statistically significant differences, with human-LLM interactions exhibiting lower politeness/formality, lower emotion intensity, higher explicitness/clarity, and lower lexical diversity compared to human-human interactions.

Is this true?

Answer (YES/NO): NO